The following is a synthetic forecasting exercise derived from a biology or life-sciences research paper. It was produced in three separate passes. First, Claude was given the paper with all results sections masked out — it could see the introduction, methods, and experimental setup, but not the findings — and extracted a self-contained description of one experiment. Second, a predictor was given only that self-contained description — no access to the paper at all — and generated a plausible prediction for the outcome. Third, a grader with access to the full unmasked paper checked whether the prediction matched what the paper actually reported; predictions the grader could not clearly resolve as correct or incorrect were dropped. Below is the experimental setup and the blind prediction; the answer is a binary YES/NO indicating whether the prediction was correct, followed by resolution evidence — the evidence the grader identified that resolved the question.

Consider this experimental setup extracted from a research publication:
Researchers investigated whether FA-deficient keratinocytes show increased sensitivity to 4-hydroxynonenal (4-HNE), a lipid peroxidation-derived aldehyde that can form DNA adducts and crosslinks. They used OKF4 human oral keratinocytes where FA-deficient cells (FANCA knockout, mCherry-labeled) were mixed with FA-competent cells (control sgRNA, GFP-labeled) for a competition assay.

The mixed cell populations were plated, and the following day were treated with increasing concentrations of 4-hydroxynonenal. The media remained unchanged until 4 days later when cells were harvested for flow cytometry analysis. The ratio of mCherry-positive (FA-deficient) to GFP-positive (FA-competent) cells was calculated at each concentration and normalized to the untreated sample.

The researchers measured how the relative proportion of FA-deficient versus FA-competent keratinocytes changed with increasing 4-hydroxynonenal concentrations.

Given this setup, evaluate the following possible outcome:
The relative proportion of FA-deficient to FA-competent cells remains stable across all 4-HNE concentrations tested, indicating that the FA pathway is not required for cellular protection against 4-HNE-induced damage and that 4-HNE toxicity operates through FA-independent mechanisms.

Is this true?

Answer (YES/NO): NO